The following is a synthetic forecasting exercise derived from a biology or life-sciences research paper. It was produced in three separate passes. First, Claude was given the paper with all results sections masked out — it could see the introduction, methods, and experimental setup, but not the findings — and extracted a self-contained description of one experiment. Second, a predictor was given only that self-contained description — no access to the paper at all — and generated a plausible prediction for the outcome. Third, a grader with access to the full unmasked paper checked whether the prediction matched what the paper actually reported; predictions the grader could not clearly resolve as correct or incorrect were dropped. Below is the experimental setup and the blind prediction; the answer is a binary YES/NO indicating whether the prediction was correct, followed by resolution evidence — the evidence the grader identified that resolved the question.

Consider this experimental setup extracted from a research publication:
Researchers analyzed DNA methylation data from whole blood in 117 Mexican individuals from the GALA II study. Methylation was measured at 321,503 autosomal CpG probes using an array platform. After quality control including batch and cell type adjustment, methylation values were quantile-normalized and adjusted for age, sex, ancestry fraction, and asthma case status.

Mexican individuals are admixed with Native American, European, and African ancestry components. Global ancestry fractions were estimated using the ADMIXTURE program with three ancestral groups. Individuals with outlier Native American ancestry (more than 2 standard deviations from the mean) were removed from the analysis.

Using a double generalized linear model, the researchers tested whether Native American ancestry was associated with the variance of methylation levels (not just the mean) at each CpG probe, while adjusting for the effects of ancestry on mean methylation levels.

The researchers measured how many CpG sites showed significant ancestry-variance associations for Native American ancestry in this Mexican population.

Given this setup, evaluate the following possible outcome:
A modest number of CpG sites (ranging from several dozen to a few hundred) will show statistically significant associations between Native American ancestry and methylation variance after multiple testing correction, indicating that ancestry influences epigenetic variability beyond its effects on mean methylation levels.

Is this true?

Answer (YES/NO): YES